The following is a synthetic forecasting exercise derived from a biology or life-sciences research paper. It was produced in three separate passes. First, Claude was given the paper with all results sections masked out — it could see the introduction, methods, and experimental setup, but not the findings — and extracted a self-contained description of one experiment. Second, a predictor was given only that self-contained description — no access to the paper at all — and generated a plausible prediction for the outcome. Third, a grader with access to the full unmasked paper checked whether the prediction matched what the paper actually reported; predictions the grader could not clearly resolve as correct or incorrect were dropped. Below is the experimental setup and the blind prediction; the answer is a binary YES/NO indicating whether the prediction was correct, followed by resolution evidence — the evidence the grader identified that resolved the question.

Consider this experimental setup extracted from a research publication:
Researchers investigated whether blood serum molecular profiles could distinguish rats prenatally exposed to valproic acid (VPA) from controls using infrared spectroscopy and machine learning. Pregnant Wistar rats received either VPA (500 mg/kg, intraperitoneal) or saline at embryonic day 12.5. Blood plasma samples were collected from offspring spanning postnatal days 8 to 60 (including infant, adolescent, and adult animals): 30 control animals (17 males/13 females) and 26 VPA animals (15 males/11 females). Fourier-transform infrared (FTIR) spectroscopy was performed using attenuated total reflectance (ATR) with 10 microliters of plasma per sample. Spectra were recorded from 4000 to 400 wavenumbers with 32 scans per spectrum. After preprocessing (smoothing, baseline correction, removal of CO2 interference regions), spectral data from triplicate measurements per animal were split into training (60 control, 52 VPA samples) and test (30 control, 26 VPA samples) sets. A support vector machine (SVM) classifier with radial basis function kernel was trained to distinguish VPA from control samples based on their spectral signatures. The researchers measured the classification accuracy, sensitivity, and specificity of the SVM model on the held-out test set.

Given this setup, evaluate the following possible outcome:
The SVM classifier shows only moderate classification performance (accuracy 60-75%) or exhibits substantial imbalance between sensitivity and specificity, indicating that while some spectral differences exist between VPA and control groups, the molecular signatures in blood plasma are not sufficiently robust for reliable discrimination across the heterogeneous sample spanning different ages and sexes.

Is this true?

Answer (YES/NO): NO